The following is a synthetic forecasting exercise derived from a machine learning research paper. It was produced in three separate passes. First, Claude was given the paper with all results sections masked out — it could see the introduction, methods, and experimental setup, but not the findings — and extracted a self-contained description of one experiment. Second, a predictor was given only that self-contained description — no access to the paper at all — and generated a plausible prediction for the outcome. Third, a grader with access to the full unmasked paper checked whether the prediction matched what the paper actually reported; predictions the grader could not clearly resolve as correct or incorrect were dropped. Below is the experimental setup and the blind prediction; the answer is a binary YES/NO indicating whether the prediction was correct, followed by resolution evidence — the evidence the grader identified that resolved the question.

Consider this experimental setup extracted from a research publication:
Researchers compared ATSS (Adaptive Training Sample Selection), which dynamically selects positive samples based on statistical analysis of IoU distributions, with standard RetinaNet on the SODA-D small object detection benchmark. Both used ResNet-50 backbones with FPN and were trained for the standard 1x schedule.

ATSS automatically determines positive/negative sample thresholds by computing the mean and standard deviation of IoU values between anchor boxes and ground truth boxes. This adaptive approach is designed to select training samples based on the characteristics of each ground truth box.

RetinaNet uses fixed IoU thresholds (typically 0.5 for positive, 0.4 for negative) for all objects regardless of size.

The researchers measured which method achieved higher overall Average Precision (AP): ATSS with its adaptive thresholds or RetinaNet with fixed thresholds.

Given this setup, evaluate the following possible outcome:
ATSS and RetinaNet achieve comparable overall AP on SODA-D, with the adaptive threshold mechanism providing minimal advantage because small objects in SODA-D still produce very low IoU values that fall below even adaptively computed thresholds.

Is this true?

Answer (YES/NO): NO